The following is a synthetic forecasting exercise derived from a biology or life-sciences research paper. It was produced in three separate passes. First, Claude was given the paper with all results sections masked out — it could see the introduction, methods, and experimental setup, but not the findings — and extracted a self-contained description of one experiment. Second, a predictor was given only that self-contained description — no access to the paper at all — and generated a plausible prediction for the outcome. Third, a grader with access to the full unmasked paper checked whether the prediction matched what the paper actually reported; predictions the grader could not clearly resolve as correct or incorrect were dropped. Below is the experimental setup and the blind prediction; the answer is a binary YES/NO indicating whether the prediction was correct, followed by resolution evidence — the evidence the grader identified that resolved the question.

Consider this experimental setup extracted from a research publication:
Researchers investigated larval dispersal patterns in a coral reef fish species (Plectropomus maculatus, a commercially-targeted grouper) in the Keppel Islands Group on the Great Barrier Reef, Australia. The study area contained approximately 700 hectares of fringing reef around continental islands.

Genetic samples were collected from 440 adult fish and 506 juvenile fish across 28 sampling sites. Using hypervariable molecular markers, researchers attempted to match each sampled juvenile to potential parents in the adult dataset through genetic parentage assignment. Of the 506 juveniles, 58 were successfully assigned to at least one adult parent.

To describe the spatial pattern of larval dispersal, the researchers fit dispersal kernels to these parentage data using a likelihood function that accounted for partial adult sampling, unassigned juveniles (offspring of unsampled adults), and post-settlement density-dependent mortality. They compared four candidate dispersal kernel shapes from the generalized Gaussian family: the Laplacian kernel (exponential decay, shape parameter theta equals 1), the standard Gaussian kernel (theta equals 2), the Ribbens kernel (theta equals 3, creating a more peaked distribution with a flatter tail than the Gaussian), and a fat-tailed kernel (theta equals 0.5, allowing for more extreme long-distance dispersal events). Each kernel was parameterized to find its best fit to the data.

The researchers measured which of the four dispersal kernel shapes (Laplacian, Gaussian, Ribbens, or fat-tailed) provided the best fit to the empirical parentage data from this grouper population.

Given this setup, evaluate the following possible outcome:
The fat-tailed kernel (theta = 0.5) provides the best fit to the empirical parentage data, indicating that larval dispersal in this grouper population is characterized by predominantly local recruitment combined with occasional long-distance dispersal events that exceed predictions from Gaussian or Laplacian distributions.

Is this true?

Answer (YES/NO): NO